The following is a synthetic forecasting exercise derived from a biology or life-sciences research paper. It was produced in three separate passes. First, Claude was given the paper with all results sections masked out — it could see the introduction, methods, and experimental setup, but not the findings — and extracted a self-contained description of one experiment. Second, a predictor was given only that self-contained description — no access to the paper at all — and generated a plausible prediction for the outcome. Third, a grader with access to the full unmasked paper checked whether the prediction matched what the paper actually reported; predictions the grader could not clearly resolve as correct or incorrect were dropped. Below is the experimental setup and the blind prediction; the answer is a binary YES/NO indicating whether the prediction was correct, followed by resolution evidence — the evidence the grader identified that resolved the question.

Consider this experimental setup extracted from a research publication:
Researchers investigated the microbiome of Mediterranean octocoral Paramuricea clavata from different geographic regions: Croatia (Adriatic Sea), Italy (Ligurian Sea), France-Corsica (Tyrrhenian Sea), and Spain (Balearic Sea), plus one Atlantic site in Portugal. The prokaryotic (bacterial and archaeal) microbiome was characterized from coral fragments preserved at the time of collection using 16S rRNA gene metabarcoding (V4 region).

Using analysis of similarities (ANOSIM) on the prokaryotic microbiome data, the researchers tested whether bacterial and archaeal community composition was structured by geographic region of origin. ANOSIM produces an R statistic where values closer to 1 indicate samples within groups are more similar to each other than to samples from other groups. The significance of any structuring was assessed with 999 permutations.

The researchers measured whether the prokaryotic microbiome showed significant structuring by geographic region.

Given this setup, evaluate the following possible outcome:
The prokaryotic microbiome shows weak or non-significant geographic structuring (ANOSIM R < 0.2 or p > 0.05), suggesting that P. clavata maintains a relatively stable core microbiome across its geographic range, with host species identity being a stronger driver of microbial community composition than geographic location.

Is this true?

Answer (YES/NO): NO